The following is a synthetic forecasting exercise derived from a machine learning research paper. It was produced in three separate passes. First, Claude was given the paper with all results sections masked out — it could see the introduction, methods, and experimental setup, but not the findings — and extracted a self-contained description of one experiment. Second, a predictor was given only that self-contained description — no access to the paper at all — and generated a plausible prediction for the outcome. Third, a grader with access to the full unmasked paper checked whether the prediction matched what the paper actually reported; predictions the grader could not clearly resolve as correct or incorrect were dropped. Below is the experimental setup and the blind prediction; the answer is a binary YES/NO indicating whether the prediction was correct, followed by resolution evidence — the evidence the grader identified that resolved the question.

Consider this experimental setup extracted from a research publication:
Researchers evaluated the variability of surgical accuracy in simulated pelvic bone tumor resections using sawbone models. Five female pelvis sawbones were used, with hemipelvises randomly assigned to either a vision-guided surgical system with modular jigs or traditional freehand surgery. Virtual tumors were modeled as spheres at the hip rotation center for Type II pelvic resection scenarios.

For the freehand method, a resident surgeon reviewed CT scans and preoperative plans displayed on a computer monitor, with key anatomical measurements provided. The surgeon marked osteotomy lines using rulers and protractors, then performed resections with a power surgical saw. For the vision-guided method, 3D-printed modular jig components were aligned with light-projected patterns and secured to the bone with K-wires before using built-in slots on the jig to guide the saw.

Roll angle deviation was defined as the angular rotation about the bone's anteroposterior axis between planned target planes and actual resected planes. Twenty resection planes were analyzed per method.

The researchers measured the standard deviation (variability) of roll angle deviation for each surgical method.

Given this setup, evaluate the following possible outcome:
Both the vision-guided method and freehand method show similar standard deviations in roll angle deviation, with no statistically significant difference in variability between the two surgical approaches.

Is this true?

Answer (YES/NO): NO